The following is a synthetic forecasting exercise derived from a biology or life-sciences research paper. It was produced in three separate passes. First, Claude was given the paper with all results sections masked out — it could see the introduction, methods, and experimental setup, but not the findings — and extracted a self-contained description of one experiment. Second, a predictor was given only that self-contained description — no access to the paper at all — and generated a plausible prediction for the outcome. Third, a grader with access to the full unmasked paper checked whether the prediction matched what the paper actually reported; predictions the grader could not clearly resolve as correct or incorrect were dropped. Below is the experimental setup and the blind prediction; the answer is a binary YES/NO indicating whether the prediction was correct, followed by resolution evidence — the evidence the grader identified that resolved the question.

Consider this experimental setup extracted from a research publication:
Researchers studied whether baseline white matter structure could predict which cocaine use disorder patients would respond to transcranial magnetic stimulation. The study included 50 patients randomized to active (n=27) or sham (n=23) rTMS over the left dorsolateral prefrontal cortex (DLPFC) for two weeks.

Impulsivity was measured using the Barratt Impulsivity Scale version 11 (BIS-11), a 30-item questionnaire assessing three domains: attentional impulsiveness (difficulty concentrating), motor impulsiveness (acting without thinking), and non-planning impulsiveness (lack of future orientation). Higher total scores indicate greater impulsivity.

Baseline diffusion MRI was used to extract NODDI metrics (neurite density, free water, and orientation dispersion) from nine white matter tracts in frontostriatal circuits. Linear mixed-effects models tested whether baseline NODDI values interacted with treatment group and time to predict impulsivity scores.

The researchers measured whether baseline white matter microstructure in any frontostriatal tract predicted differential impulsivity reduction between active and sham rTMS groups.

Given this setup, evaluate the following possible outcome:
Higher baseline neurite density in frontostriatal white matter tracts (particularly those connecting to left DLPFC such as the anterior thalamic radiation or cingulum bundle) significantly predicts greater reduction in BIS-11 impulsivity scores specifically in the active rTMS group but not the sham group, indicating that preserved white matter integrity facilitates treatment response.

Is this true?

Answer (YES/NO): NO